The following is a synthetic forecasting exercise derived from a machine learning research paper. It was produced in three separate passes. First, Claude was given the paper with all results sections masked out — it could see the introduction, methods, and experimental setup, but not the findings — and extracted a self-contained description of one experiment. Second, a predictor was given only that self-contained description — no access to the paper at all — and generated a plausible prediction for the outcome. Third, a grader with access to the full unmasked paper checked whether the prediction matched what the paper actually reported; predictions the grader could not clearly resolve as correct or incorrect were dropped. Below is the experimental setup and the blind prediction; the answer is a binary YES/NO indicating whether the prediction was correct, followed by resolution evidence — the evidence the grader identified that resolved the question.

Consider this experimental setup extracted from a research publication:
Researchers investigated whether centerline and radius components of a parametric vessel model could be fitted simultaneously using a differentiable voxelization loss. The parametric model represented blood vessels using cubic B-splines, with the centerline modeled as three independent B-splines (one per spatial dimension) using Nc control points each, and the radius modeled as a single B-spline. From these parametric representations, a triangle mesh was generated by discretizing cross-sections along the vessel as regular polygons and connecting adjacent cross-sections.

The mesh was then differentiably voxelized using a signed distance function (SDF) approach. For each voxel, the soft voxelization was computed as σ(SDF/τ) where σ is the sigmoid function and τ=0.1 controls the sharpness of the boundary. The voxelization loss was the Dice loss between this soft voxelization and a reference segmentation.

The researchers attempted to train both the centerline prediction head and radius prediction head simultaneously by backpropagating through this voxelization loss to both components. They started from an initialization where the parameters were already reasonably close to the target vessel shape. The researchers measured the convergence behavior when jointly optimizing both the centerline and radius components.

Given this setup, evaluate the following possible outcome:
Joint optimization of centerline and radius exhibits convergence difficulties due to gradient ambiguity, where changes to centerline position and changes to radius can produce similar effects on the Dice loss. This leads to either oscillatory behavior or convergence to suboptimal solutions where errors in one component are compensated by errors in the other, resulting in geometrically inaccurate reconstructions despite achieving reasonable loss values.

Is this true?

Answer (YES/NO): NO